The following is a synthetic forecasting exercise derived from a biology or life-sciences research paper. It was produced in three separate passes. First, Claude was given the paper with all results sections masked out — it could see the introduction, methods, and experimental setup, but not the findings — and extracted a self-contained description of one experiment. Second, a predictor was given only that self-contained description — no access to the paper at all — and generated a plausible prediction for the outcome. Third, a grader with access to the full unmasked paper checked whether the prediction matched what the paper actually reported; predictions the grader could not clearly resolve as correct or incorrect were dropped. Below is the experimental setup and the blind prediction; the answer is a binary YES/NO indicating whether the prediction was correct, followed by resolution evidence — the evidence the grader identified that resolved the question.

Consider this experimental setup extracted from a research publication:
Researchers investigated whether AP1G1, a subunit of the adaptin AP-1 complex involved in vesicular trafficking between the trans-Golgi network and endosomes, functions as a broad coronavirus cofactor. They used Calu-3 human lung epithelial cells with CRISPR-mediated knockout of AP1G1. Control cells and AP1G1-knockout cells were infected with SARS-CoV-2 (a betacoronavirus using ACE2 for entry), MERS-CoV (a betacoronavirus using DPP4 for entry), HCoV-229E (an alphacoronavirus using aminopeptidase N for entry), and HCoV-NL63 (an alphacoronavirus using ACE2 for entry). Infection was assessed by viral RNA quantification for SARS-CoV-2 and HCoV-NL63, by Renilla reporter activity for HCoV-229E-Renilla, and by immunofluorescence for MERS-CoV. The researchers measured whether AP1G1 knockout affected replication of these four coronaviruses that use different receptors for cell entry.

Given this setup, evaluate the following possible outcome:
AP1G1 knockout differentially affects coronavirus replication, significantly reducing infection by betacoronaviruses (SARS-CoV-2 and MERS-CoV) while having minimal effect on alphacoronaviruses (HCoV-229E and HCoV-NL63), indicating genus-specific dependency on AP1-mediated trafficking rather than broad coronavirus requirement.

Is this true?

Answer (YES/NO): NO